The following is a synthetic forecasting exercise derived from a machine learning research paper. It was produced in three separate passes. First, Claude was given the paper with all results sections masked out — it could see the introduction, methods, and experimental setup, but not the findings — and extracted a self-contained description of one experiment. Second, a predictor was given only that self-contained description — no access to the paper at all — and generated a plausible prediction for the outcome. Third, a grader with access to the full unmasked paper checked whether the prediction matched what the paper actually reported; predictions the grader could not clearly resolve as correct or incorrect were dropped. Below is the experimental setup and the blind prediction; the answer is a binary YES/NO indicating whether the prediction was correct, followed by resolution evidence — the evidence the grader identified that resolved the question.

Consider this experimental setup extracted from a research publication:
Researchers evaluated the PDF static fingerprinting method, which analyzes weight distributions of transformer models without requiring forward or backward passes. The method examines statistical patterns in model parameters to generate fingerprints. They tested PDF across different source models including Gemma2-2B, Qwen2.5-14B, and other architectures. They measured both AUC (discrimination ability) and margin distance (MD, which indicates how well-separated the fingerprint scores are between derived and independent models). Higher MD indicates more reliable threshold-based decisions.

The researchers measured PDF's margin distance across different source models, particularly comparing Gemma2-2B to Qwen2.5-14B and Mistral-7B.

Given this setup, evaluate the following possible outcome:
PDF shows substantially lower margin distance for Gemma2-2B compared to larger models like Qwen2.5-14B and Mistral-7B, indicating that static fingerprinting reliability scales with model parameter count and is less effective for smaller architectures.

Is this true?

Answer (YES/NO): NO